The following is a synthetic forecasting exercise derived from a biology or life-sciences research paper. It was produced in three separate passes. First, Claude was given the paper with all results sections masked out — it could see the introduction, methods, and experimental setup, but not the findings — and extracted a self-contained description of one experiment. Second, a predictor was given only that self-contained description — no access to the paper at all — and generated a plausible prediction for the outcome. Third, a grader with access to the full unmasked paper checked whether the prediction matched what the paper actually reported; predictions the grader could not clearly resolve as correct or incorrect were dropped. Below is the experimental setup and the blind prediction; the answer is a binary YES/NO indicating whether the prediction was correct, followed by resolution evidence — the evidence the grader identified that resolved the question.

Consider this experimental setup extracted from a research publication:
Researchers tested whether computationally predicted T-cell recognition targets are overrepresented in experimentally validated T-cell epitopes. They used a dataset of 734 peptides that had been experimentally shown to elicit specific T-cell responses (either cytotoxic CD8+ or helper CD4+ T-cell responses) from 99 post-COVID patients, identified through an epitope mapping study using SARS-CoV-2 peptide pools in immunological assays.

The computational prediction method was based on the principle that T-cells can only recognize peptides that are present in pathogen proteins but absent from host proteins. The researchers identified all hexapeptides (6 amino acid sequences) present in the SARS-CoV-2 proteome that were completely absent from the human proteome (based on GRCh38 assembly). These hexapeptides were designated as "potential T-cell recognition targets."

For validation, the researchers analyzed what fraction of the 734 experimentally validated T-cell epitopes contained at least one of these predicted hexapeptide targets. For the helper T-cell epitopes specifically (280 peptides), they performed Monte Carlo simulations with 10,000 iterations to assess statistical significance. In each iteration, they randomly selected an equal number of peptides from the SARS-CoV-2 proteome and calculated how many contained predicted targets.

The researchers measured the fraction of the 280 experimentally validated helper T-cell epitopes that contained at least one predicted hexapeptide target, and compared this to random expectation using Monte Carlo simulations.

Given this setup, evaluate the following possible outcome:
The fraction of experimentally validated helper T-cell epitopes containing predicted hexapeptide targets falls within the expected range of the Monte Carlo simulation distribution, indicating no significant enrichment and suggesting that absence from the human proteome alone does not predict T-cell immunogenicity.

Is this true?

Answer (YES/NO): NO